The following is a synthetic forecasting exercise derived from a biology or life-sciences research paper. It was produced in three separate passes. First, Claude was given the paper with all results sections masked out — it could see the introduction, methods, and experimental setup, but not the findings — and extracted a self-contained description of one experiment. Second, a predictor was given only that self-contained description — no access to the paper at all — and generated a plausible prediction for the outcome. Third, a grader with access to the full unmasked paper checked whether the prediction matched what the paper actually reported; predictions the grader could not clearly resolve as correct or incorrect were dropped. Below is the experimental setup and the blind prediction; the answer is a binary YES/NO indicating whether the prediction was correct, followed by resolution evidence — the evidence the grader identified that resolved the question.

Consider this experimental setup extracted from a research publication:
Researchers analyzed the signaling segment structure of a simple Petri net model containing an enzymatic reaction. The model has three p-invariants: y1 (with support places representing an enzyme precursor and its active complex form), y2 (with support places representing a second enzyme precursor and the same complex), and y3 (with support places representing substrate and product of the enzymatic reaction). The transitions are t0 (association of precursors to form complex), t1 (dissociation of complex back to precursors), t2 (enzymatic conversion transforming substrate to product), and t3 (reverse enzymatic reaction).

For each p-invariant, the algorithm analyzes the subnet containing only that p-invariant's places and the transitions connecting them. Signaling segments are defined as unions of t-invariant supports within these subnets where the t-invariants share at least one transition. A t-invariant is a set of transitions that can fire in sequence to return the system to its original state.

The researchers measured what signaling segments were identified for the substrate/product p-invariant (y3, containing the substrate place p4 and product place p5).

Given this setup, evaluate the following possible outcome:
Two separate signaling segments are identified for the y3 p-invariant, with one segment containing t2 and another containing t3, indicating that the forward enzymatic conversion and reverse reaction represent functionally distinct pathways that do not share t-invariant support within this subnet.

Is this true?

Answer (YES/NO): NO